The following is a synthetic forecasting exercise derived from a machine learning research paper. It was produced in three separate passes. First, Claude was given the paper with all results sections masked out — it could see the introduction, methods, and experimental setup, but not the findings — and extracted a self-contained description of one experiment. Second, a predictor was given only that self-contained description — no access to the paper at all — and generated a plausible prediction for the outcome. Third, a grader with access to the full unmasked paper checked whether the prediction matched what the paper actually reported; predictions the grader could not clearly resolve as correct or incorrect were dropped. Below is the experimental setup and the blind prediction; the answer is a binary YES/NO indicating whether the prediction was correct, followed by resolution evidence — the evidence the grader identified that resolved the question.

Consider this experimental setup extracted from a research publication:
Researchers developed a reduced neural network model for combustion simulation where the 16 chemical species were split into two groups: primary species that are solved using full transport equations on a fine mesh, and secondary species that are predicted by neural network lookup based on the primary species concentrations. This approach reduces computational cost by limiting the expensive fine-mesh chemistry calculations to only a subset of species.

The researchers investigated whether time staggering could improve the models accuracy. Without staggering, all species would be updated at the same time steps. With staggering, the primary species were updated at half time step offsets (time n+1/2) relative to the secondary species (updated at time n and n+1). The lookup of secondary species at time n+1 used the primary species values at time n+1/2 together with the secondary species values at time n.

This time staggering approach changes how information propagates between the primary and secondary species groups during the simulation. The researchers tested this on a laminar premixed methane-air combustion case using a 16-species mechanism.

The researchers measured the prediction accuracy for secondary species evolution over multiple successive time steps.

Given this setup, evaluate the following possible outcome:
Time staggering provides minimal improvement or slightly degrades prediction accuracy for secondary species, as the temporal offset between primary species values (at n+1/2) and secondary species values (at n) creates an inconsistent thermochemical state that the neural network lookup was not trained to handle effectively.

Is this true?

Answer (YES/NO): NO